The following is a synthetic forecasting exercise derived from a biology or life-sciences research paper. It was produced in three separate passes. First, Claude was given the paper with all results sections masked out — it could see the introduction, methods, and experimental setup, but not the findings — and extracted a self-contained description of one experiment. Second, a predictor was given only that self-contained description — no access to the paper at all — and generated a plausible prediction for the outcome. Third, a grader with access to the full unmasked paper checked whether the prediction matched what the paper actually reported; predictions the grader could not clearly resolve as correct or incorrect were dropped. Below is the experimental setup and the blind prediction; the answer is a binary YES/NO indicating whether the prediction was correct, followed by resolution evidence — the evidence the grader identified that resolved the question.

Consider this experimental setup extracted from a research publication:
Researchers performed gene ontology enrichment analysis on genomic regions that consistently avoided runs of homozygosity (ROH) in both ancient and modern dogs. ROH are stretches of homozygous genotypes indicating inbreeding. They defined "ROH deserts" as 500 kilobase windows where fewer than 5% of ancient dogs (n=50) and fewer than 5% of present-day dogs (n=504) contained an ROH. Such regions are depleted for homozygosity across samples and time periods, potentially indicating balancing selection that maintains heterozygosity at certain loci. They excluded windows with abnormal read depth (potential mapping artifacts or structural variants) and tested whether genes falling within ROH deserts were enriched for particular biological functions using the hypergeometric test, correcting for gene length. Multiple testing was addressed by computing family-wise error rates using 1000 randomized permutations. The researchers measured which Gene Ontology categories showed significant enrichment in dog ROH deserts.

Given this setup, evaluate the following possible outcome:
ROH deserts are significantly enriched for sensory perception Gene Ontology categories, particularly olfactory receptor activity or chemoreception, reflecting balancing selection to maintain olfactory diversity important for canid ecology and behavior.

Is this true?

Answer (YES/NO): YES